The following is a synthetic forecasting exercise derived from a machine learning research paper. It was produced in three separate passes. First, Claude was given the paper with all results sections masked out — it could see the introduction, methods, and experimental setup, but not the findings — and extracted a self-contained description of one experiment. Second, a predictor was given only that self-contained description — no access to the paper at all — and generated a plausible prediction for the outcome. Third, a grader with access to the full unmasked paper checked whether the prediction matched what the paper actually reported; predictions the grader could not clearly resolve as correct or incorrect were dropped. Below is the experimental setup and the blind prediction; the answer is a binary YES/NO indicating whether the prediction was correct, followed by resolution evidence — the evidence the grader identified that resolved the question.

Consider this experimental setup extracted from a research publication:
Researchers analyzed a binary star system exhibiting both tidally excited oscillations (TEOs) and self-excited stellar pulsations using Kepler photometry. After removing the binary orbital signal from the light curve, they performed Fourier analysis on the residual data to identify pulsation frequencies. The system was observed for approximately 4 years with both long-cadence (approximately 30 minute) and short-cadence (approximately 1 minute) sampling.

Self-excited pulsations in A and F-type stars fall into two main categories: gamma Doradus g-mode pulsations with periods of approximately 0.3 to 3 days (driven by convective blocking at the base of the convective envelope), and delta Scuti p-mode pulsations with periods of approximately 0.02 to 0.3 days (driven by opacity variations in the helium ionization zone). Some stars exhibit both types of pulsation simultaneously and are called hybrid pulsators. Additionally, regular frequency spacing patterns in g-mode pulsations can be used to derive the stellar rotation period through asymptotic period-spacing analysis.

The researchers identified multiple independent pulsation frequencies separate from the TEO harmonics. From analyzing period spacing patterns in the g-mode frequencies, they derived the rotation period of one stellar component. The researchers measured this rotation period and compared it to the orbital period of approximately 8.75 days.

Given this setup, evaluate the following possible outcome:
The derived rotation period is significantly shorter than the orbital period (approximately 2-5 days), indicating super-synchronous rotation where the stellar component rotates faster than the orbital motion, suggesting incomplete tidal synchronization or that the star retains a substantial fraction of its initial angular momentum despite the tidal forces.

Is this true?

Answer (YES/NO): NO